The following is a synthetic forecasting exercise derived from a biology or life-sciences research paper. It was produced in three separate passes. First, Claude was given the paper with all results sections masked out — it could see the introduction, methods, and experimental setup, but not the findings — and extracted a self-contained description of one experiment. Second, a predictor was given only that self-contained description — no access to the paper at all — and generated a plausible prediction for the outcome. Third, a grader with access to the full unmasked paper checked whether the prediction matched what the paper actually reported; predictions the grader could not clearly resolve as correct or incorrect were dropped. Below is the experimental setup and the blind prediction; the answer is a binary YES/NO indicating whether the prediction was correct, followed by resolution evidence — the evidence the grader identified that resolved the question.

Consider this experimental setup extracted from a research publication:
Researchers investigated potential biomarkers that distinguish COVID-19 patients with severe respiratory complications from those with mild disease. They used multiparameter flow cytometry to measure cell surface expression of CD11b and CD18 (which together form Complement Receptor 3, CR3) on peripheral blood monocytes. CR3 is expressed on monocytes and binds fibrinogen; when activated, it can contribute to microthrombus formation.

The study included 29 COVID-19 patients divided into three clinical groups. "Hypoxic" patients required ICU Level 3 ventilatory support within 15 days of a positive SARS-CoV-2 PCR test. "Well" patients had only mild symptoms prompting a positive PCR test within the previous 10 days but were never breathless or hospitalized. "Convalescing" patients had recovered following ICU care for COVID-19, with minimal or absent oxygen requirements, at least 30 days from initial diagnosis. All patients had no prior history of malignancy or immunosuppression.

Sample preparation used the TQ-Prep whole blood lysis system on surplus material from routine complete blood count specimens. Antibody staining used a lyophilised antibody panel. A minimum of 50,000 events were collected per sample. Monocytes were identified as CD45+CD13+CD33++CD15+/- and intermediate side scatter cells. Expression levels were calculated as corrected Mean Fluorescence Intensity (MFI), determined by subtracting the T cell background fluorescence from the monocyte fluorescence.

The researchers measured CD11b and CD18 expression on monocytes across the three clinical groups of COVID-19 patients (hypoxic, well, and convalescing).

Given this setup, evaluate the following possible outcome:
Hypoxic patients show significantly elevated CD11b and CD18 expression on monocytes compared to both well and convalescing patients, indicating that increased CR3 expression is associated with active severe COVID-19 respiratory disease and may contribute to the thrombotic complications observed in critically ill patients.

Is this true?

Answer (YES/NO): YES